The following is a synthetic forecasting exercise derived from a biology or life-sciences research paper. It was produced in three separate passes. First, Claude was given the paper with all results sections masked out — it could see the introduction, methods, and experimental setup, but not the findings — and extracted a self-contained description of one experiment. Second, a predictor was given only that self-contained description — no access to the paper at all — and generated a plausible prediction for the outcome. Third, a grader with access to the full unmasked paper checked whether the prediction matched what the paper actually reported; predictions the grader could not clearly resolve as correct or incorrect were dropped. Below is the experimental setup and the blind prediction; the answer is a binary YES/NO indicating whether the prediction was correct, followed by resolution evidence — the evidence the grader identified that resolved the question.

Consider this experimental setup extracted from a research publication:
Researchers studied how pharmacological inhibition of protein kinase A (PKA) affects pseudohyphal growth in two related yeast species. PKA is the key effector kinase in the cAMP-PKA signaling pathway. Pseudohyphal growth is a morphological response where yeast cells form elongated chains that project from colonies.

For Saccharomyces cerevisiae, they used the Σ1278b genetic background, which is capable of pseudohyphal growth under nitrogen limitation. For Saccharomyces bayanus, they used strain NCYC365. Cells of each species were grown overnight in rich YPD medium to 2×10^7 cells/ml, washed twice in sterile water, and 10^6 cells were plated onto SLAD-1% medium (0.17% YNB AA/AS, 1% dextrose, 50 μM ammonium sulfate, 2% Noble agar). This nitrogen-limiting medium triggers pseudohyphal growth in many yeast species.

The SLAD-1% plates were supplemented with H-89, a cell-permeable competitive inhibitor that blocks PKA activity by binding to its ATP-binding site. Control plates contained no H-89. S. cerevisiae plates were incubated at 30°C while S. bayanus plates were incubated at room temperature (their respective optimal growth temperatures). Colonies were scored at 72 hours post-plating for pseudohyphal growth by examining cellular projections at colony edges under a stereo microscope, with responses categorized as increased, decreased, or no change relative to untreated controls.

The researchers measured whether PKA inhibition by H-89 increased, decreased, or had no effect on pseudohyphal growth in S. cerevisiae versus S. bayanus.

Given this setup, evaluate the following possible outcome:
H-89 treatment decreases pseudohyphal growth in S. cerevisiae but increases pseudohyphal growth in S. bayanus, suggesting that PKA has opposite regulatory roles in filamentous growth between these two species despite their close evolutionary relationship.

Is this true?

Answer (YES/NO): NO